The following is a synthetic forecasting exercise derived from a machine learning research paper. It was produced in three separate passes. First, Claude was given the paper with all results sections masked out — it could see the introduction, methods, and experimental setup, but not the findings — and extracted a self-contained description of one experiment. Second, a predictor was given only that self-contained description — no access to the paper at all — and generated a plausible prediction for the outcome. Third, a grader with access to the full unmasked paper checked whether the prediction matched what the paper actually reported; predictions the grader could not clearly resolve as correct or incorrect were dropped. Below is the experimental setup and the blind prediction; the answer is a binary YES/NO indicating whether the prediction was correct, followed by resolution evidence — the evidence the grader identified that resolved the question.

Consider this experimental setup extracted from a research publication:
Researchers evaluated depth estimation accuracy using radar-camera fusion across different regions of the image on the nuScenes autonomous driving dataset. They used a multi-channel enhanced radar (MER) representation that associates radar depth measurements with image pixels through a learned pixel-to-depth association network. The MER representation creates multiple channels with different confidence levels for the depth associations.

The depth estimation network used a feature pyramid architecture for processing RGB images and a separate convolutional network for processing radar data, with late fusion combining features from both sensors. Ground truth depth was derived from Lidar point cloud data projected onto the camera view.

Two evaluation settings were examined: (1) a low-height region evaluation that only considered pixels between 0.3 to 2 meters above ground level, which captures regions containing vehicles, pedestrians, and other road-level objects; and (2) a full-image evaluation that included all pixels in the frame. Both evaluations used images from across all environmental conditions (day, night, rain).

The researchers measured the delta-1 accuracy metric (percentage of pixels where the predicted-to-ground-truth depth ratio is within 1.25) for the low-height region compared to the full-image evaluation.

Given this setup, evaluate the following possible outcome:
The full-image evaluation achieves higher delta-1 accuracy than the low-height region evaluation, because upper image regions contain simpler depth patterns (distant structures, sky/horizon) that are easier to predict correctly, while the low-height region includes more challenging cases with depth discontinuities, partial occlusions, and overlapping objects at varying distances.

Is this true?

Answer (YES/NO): YES